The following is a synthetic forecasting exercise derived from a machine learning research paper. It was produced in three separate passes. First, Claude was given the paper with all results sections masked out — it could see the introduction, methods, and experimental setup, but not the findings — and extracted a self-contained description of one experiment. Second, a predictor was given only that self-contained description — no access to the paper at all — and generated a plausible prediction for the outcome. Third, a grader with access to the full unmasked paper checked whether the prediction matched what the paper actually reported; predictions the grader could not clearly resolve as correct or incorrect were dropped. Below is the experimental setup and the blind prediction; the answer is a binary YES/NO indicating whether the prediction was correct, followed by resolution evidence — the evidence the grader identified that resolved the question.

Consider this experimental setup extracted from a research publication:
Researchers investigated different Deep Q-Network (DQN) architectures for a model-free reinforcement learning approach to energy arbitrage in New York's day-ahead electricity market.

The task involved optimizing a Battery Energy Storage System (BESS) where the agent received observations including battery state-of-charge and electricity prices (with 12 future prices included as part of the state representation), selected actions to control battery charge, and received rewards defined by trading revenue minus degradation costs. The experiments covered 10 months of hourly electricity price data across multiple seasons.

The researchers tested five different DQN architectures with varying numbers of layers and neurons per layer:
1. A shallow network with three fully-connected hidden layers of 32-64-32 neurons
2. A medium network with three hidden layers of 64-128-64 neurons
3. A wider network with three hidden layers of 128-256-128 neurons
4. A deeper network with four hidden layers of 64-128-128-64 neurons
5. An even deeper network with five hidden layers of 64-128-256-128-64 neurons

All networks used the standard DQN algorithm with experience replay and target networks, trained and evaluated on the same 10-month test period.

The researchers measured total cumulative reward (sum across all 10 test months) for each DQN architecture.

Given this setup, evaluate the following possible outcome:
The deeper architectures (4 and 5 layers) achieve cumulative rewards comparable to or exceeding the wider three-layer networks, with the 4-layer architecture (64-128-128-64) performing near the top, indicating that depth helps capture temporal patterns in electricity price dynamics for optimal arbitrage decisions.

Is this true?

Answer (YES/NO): NO